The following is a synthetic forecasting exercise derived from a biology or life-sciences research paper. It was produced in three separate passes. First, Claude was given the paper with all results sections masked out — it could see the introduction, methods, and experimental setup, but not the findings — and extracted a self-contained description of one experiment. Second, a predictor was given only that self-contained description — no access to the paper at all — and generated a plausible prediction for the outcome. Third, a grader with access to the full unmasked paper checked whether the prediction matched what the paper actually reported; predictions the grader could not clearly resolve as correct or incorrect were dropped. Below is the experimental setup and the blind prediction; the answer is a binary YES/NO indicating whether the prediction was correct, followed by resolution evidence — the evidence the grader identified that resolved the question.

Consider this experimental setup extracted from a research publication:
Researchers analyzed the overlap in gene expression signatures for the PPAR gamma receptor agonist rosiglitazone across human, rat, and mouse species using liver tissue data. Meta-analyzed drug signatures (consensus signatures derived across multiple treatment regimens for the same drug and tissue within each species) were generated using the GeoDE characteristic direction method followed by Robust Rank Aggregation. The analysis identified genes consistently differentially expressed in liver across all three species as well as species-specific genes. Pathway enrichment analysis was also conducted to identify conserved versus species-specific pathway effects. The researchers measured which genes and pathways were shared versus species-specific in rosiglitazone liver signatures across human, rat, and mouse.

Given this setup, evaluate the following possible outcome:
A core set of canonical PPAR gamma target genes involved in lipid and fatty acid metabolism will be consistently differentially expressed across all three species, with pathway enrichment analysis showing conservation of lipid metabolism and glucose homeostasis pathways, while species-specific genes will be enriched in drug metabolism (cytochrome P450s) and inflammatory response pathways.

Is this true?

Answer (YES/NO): NO